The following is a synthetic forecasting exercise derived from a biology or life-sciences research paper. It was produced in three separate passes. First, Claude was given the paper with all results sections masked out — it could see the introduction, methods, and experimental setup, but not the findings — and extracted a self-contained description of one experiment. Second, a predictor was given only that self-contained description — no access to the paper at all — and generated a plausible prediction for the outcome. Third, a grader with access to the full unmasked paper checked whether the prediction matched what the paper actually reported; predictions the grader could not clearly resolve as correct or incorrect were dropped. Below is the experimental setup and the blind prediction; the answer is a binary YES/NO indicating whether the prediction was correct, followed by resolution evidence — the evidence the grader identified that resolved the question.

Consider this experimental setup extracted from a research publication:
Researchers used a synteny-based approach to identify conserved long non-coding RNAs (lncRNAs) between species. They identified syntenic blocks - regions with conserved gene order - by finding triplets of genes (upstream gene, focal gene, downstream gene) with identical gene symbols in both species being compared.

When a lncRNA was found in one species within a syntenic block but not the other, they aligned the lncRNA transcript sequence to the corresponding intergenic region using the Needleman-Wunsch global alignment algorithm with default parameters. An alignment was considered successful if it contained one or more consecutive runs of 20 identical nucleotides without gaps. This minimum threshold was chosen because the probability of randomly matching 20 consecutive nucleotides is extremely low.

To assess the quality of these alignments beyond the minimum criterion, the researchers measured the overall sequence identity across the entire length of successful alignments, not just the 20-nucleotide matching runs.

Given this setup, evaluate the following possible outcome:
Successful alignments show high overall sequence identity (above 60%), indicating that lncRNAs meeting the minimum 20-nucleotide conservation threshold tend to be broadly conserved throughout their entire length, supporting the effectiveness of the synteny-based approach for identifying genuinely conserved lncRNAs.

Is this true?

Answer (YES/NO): YES